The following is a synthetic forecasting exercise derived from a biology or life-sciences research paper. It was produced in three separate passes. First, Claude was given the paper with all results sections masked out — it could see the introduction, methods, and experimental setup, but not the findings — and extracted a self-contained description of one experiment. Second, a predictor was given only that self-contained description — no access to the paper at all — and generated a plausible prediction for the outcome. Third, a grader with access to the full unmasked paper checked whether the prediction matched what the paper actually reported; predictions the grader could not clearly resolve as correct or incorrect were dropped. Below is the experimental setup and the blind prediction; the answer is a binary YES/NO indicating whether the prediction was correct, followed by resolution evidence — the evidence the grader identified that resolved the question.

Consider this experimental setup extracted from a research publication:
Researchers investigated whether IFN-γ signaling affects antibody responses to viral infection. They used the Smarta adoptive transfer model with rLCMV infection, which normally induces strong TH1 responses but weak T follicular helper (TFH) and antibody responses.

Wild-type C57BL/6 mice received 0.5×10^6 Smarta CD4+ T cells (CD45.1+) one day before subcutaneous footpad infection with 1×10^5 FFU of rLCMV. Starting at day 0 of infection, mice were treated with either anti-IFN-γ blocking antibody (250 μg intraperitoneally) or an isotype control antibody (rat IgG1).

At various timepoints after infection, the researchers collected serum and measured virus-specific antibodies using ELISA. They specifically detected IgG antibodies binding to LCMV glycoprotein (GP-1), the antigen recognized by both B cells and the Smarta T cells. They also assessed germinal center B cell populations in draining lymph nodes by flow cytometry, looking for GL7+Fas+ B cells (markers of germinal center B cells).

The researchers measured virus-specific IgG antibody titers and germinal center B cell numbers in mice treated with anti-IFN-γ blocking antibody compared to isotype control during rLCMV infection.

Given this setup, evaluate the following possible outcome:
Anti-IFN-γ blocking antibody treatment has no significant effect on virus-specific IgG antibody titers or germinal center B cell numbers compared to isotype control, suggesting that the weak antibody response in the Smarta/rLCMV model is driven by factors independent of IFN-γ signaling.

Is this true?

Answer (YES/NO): NO